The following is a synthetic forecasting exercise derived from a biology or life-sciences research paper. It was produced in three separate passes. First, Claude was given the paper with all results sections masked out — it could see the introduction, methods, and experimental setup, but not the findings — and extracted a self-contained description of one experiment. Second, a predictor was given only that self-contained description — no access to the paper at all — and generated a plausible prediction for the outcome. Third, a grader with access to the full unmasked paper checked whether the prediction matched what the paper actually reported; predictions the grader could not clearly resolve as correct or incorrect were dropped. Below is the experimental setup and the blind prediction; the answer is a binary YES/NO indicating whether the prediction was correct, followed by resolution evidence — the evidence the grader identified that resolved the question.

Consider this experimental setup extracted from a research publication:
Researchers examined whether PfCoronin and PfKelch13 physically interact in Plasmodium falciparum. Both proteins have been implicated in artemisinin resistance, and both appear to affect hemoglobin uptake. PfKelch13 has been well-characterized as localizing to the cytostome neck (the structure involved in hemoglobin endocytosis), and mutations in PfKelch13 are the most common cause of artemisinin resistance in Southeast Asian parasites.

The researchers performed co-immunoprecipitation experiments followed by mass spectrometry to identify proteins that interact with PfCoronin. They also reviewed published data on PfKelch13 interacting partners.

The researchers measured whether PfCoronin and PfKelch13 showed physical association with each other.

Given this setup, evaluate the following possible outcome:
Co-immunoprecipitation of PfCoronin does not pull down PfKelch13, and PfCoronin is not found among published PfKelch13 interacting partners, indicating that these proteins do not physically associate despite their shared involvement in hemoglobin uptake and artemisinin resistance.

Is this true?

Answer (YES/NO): YES